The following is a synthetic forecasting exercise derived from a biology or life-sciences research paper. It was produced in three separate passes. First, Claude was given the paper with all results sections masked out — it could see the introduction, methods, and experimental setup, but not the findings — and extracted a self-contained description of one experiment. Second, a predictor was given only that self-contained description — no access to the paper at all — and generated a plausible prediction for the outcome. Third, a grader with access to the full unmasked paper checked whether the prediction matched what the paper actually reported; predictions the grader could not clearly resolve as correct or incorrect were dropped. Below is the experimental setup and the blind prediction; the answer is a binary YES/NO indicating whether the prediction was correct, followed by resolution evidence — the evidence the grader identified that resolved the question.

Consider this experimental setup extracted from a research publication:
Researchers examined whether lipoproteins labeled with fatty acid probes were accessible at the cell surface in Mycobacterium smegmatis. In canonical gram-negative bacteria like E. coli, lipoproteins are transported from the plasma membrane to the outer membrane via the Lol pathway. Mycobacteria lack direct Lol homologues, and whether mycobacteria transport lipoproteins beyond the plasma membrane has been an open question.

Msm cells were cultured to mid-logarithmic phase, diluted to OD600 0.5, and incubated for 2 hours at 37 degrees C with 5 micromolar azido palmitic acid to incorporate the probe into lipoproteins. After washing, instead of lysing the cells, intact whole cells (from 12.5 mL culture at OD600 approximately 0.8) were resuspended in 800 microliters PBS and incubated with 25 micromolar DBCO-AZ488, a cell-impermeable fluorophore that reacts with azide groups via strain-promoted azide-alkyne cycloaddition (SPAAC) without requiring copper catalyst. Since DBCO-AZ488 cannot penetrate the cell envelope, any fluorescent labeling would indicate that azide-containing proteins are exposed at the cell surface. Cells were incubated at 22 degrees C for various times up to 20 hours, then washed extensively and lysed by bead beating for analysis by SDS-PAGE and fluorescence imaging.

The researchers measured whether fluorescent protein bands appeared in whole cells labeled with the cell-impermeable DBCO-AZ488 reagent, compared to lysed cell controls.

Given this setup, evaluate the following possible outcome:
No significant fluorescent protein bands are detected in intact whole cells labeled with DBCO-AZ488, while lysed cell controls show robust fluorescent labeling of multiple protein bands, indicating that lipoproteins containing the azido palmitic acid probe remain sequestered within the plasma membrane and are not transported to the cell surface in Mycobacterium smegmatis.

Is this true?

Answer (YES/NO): NO